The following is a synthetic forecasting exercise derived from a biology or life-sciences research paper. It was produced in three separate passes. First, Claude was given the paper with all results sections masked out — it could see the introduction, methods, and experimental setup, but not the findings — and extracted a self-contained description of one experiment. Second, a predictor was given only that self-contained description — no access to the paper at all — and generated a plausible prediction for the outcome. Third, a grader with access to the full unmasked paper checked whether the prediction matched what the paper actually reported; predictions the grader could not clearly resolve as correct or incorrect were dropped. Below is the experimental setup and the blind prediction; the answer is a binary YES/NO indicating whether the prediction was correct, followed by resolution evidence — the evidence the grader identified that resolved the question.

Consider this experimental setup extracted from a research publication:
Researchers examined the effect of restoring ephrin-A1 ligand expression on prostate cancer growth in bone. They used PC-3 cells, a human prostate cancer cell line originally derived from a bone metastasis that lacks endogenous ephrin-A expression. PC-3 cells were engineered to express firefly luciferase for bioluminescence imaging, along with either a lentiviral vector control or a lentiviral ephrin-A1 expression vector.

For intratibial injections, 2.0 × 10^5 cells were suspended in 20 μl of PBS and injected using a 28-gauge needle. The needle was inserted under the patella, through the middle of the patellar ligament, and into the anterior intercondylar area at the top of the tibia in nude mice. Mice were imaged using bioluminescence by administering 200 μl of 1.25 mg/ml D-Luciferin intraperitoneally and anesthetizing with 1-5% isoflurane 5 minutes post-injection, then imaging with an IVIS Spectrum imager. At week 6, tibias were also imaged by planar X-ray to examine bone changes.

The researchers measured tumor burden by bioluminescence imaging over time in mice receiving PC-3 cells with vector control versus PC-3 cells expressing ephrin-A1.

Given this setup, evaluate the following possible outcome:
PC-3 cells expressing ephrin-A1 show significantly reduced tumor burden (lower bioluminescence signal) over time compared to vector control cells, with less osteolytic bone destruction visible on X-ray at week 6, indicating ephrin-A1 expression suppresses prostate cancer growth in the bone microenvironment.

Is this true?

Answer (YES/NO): YES